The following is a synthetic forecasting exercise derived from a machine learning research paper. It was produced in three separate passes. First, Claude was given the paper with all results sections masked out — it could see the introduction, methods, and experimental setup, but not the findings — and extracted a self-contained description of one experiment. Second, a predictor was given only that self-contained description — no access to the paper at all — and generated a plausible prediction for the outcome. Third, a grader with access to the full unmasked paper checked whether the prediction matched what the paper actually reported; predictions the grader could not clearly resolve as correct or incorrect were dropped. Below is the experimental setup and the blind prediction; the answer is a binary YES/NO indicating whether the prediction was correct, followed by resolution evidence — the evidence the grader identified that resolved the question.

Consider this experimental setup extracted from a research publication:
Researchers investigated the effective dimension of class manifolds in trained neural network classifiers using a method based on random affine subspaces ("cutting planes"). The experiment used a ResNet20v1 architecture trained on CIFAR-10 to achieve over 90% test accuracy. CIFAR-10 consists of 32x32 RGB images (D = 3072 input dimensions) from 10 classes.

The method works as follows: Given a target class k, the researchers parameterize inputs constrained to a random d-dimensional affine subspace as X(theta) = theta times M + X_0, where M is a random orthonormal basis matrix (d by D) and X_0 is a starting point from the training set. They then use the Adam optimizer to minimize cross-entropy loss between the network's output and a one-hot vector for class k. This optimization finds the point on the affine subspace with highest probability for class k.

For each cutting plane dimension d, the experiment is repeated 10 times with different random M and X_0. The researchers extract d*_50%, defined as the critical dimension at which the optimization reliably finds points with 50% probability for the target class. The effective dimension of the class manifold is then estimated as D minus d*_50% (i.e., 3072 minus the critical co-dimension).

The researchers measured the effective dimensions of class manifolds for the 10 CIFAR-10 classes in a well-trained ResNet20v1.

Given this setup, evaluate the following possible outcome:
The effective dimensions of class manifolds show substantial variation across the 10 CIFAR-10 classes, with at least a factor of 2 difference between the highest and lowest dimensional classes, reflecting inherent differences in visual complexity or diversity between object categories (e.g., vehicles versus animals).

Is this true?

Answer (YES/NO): NO